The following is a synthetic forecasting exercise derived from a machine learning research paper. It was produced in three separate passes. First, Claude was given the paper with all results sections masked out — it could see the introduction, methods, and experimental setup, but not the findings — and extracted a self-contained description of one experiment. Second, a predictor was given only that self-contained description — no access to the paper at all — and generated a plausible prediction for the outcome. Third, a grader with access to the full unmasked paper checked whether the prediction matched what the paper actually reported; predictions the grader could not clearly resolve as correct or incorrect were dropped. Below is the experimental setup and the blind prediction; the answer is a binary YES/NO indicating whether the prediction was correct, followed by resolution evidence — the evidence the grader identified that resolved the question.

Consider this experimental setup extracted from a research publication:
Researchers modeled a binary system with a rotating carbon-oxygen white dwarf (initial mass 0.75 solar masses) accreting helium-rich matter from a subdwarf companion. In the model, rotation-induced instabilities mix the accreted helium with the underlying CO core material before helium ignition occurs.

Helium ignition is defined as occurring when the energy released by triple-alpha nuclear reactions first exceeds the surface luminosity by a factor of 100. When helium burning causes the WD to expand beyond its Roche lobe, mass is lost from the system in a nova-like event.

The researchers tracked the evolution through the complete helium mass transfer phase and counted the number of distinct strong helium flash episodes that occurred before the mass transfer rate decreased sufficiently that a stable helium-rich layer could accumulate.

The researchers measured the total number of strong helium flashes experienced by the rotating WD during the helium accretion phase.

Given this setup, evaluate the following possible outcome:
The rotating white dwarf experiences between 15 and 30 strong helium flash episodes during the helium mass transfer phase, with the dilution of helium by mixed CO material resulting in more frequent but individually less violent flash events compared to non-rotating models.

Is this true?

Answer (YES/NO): NO